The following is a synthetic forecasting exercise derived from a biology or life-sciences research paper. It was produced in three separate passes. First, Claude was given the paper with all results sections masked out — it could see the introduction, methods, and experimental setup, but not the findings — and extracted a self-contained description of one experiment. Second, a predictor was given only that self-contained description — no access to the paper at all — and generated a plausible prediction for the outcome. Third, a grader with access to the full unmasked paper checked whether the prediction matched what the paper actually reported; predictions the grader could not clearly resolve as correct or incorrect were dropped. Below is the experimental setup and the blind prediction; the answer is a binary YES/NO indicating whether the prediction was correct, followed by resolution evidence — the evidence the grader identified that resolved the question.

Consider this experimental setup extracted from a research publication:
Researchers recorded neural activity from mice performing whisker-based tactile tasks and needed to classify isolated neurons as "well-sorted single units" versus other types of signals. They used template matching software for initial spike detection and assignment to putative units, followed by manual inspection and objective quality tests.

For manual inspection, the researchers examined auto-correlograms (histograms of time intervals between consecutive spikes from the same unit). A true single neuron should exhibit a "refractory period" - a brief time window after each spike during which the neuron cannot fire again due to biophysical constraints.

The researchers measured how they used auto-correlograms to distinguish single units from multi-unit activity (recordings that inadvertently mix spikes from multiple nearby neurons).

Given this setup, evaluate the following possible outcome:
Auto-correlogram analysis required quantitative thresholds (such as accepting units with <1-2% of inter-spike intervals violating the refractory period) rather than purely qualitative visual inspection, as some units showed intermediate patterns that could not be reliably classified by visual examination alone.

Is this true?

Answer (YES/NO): NO